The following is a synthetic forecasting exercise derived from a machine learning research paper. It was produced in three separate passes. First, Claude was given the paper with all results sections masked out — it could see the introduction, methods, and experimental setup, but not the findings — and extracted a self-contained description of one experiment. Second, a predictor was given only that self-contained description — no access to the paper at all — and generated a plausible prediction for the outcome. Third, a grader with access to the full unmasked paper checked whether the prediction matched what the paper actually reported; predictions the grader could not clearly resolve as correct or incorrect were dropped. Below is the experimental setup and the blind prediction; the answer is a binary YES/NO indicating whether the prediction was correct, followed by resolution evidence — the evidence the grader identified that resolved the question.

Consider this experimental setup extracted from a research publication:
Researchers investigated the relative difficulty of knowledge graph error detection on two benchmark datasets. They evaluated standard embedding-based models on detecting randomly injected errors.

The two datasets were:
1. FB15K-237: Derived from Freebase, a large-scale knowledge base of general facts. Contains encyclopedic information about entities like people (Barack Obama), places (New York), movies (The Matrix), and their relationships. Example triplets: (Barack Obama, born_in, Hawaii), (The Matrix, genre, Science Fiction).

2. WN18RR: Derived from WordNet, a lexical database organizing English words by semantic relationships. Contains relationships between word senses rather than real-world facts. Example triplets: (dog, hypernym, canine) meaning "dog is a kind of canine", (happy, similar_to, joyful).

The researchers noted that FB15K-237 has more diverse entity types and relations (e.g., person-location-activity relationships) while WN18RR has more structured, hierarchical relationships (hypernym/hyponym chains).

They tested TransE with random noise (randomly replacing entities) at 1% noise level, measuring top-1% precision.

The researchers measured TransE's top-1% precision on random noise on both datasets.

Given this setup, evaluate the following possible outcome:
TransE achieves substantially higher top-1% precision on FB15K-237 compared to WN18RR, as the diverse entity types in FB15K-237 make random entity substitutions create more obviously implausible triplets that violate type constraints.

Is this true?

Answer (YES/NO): YES